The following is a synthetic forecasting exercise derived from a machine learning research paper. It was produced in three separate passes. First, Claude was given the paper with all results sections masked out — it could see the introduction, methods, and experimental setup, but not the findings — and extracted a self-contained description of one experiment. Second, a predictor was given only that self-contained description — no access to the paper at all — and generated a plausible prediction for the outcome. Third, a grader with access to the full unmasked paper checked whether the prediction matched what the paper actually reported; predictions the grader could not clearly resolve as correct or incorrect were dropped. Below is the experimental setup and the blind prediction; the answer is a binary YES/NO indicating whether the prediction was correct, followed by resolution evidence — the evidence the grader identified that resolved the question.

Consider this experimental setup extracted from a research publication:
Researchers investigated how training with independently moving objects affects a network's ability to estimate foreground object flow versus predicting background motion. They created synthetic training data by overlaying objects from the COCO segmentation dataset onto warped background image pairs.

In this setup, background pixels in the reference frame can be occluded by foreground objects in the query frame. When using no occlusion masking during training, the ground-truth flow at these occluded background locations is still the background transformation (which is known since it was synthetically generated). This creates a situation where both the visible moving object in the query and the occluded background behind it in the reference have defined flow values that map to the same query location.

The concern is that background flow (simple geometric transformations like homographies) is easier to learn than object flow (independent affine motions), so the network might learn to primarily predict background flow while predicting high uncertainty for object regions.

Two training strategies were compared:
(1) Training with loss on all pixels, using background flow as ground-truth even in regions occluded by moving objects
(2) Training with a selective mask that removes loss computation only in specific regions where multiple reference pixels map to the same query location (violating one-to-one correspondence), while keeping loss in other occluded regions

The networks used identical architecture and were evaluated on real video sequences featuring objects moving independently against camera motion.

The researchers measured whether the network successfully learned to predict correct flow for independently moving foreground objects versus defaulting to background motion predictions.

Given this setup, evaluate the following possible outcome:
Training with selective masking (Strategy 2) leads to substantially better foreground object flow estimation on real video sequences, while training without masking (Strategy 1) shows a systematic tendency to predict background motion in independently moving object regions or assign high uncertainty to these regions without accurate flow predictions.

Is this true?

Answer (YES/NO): YES